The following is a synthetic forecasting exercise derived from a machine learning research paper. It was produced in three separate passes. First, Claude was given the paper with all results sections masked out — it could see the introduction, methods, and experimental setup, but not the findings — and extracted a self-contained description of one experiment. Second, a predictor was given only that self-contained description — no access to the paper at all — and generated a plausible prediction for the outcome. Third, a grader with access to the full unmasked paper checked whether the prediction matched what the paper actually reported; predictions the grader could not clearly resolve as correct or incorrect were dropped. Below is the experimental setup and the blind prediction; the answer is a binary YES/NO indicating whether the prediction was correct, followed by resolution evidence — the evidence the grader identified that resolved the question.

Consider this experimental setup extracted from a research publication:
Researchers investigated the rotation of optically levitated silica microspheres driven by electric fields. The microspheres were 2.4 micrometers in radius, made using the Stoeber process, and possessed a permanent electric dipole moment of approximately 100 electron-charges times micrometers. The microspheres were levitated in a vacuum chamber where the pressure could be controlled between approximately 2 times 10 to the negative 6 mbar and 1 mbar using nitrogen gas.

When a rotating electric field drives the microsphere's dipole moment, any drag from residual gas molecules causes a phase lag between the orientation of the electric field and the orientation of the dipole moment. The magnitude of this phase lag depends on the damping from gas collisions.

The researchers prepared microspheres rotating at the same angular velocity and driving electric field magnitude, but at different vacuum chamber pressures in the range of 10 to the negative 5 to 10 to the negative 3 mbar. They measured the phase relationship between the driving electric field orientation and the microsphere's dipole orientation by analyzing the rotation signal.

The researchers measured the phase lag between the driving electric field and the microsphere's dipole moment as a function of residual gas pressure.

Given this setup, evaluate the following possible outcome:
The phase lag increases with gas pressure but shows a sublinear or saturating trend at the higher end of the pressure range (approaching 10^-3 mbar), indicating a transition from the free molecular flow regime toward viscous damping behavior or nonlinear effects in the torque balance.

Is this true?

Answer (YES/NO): NO